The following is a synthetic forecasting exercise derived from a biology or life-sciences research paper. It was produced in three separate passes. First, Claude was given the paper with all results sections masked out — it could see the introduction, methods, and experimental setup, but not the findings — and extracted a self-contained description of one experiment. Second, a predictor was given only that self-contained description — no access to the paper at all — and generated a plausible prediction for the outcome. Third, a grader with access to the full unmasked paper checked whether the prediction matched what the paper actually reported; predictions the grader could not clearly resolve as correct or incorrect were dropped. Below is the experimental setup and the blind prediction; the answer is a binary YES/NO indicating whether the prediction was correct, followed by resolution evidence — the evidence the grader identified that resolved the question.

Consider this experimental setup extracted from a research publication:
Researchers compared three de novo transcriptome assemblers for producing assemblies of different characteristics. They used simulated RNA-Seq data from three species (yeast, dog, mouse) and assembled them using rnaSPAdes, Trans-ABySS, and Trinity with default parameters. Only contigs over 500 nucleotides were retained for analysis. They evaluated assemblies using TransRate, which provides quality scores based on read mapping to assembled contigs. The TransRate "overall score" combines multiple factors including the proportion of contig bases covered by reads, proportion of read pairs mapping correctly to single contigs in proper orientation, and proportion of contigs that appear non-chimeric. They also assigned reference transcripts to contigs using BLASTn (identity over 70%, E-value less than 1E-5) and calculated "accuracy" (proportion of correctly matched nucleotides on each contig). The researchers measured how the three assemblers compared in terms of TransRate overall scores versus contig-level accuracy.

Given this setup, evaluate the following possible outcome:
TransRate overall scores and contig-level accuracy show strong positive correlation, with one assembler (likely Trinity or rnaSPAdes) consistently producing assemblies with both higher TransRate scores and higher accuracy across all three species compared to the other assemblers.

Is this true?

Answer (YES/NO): NO